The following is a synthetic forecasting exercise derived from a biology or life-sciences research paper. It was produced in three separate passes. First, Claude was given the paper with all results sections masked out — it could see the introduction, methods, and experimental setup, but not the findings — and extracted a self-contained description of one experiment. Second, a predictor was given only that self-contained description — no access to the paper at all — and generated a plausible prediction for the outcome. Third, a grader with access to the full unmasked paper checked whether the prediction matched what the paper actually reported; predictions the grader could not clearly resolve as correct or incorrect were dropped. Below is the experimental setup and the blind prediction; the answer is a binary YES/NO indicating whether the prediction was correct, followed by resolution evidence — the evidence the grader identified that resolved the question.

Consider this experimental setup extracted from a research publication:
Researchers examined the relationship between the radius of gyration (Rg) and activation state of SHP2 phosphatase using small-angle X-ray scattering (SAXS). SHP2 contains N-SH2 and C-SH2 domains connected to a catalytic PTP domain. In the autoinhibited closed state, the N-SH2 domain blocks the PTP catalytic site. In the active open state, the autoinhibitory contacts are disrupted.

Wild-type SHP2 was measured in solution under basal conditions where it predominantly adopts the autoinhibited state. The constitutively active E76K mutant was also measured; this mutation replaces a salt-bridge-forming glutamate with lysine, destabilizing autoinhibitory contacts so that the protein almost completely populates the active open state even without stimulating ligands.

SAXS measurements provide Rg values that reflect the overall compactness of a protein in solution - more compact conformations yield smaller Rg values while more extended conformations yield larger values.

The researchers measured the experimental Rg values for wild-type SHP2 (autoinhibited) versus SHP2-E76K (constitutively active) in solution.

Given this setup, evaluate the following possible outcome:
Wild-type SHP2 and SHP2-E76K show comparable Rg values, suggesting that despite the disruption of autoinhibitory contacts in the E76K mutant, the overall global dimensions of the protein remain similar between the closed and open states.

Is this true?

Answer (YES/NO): NO